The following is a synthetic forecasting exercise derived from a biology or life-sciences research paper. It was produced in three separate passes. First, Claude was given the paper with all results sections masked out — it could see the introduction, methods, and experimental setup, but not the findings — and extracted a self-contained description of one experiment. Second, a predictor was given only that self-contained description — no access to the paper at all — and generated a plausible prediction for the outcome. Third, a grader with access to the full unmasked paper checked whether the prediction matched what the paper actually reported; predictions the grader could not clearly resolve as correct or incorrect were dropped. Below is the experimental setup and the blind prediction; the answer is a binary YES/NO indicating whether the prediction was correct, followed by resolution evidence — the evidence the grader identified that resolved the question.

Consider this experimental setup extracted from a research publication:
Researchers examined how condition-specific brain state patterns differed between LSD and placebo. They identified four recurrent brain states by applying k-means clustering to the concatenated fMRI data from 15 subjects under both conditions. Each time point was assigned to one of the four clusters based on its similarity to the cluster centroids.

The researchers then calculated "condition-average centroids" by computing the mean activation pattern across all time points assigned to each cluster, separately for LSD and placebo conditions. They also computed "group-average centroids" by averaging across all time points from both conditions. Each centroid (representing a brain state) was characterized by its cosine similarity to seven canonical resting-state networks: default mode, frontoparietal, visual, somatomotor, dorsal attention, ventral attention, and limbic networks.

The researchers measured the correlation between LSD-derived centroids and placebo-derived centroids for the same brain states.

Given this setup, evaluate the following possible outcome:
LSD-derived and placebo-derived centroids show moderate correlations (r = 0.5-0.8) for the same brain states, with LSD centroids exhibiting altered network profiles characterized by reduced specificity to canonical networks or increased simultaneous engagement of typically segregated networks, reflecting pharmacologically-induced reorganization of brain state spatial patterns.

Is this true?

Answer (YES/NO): NO